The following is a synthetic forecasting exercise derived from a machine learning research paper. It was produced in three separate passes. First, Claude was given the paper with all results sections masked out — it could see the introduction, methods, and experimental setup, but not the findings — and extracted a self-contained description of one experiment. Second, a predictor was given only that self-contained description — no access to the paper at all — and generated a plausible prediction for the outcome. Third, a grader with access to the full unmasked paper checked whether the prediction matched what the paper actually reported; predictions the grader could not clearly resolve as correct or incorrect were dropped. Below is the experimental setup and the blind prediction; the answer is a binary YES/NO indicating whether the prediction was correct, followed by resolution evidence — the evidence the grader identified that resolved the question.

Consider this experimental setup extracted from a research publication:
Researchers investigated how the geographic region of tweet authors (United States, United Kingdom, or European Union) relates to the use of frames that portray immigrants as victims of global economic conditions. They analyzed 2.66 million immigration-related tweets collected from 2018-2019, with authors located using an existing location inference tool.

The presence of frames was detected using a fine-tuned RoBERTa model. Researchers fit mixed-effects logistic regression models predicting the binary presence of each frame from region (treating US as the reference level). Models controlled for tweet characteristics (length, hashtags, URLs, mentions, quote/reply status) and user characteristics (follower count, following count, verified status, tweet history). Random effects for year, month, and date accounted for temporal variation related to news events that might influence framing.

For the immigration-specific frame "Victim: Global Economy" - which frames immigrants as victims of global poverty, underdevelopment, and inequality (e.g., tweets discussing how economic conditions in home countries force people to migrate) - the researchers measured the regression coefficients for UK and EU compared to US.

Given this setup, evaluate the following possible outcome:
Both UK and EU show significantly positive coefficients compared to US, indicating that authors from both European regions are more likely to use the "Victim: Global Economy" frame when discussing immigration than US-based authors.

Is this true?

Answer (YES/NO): YES